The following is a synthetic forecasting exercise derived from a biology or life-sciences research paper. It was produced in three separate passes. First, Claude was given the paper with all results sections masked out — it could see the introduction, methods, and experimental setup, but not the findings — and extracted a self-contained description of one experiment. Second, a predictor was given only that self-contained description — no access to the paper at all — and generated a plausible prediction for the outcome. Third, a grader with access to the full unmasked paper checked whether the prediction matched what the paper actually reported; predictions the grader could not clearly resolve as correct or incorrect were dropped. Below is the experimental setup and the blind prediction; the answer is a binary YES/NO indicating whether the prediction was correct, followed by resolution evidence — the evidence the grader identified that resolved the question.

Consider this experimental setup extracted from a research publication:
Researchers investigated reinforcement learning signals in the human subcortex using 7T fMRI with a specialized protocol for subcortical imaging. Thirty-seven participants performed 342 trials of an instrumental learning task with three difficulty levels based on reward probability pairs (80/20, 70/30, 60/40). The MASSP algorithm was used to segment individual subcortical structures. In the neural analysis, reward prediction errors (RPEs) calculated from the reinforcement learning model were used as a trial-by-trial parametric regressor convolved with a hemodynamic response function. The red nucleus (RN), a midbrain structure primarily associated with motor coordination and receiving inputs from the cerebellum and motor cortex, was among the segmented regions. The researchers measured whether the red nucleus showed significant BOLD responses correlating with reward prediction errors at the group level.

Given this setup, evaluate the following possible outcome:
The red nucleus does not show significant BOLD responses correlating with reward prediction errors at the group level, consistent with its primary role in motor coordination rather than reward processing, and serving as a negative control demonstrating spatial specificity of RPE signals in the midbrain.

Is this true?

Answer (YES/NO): YES